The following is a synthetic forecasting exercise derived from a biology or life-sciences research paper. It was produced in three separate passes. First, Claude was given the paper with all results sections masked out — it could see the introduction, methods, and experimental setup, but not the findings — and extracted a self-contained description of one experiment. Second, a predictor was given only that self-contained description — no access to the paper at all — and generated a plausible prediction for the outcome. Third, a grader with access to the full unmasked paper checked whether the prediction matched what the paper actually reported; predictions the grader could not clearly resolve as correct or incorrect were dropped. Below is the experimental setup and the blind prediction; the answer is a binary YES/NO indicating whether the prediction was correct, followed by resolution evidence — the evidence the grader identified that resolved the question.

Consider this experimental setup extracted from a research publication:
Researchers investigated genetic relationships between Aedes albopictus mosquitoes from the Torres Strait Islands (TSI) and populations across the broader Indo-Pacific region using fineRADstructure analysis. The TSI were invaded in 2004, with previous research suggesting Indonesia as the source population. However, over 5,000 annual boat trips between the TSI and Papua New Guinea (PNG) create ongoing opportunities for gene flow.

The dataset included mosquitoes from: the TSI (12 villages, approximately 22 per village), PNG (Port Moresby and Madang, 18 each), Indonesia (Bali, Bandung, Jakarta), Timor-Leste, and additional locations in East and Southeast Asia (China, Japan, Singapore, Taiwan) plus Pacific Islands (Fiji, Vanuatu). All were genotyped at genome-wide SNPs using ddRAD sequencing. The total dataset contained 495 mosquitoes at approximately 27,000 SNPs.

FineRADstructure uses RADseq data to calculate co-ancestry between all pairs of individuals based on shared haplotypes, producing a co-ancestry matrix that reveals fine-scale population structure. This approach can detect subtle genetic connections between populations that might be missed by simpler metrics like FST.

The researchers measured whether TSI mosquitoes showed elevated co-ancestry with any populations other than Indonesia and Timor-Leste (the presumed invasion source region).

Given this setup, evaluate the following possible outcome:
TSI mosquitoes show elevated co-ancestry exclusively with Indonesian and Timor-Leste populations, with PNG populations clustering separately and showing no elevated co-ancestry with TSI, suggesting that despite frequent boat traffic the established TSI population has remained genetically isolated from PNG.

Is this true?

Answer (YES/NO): NO